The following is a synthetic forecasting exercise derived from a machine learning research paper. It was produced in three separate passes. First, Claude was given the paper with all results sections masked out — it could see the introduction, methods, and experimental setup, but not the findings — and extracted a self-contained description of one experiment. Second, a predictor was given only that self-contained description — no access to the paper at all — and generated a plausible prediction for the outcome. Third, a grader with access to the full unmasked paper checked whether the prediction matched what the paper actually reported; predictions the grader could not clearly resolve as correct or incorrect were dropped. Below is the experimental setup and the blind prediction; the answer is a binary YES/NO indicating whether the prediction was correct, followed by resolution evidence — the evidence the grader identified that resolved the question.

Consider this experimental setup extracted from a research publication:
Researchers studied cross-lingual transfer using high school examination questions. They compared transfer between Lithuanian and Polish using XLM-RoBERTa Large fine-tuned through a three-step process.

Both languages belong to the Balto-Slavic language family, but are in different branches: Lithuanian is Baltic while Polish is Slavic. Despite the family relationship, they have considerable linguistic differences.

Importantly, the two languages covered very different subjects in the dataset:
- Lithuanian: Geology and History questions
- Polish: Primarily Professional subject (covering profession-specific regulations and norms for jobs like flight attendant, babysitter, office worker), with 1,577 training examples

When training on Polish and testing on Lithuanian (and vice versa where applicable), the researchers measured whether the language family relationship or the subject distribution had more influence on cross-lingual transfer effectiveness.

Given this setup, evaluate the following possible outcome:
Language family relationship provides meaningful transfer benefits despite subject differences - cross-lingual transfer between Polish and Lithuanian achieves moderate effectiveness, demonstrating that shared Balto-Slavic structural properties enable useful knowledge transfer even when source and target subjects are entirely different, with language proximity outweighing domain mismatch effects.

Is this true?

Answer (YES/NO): NO